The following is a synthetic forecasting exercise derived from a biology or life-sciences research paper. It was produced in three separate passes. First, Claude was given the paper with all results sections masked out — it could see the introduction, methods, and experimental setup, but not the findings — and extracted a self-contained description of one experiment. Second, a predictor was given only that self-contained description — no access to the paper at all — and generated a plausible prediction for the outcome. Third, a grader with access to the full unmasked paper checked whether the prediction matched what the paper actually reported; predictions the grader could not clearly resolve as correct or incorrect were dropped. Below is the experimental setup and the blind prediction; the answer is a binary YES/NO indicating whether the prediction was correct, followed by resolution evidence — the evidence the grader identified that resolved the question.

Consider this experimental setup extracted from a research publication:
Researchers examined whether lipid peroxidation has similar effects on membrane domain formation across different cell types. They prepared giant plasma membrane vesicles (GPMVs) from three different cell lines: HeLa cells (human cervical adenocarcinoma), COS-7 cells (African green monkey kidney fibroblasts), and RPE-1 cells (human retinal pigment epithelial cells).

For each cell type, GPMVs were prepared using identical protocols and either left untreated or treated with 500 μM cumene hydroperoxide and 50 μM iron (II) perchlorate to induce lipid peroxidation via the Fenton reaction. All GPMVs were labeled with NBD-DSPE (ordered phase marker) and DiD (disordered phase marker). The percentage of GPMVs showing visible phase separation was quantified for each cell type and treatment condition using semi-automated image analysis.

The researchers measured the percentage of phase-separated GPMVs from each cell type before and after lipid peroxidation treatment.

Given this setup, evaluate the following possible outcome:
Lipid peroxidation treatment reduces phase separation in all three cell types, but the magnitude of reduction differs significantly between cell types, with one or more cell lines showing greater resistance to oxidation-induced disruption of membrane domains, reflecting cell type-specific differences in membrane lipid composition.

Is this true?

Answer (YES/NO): NO